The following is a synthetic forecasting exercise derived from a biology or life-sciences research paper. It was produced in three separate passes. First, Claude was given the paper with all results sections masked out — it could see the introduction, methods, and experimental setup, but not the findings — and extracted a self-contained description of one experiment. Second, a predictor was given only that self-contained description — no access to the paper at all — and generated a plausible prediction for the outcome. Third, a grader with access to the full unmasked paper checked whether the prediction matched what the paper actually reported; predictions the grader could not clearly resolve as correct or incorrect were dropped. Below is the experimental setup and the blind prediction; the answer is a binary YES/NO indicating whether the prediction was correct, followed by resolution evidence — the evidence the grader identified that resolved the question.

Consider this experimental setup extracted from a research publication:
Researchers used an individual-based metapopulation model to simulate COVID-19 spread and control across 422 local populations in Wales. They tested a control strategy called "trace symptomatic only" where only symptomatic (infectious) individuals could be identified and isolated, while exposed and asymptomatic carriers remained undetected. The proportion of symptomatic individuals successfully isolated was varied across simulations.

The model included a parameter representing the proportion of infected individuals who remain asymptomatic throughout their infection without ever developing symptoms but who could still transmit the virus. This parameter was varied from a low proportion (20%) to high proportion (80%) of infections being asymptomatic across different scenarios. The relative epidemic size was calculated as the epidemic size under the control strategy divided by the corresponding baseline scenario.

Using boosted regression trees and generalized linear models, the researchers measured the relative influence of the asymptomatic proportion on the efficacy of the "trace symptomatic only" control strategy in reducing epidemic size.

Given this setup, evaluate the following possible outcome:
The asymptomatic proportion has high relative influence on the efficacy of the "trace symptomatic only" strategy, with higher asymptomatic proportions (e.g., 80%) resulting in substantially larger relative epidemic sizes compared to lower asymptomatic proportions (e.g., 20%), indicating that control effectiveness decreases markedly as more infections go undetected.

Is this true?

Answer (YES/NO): NO